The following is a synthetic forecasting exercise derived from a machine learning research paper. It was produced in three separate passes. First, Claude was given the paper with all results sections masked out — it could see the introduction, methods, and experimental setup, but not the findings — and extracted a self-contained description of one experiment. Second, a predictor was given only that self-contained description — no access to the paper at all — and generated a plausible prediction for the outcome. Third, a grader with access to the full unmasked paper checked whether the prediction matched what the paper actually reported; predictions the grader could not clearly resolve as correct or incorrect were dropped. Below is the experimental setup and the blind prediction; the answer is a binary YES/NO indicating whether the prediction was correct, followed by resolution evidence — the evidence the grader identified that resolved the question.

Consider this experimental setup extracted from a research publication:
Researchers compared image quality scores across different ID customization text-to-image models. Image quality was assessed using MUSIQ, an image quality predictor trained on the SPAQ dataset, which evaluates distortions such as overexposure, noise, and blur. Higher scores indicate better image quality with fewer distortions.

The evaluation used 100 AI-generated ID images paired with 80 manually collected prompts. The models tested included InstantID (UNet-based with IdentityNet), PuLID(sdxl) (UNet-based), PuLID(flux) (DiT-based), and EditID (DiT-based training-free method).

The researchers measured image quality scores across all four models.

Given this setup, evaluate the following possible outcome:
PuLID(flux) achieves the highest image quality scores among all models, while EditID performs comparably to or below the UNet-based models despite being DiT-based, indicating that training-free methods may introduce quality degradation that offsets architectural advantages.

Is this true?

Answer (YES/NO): NO